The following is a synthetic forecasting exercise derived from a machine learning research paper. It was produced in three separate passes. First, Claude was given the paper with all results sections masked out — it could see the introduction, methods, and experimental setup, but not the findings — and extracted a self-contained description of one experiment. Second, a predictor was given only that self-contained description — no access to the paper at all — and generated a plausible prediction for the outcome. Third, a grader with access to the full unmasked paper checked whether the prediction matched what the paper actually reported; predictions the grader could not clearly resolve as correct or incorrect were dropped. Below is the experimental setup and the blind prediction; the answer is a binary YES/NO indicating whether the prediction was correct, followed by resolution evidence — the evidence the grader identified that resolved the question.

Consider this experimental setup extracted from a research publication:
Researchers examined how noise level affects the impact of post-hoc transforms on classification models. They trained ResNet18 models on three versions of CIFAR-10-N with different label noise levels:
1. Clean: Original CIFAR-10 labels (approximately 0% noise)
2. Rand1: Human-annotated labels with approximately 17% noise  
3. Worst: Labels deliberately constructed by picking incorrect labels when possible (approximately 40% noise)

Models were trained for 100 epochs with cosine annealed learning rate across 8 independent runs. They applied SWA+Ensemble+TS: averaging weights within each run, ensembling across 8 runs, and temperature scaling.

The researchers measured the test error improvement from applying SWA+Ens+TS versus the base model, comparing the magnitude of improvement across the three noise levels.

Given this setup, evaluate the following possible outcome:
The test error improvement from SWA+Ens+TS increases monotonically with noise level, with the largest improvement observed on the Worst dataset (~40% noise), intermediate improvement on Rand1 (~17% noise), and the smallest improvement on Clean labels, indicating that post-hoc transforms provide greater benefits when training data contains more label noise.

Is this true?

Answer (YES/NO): YES